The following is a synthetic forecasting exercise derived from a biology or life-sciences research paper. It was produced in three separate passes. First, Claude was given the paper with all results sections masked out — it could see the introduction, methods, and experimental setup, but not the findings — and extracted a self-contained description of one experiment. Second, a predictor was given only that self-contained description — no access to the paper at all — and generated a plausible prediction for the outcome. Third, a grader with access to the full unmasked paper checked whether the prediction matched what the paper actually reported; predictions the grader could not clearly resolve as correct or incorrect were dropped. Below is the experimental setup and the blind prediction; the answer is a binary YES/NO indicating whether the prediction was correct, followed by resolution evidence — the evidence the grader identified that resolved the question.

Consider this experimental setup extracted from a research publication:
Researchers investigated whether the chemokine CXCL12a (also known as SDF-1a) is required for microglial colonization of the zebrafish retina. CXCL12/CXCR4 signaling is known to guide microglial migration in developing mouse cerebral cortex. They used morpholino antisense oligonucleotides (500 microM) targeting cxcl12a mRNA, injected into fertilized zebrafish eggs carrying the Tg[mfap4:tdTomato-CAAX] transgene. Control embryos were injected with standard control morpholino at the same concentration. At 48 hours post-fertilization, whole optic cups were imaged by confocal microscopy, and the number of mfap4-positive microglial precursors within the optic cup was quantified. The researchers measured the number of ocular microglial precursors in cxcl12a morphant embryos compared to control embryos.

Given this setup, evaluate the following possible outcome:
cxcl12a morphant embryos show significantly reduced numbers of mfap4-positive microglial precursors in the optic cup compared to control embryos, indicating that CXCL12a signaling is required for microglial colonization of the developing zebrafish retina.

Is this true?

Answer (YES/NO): NO